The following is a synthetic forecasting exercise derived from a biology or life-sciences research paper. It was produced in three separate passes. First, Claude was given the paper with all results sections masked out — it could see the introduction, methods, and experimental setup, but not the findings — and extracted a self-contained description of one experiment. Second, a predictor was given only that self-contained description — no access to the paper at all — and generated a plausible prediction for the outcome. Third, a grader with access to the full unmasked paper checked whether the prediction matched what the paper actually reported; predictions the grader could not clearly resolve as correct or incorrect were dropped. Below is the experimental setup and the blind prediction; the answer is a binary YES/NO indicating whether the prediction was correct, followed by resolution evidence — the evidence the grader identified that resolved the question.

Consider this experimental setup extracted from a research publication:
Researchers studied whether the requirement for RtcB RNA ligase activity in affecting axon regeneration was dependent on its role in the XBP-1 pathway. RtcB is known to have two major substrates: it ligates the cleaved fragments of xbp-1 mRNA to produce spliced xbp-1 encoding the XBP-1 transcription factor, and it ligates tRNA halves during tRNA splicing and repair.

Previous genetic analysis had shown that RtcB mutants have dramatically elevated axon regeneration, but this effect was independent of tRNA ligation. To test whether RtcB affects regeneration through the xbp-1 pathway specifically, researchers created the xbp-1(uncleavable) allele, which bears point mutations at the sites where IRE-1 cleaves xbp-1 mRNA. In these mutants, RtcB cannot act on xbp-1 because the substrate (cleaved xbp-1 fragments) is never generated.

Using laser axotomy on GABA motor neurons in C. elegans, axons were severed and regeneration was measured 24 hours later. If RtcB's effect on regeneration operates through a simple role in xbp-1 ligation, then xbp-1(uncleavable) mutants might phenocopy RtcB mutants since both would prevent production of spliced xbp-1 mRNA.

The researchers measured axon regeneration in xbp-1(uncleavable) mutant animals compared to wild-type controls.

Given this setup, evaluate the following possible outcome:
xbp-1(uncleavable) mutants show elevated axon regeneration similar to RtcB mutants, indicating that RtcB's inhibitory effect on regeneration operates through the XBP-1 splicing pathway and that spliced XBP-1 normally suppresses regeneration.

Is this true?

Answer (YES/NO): NO